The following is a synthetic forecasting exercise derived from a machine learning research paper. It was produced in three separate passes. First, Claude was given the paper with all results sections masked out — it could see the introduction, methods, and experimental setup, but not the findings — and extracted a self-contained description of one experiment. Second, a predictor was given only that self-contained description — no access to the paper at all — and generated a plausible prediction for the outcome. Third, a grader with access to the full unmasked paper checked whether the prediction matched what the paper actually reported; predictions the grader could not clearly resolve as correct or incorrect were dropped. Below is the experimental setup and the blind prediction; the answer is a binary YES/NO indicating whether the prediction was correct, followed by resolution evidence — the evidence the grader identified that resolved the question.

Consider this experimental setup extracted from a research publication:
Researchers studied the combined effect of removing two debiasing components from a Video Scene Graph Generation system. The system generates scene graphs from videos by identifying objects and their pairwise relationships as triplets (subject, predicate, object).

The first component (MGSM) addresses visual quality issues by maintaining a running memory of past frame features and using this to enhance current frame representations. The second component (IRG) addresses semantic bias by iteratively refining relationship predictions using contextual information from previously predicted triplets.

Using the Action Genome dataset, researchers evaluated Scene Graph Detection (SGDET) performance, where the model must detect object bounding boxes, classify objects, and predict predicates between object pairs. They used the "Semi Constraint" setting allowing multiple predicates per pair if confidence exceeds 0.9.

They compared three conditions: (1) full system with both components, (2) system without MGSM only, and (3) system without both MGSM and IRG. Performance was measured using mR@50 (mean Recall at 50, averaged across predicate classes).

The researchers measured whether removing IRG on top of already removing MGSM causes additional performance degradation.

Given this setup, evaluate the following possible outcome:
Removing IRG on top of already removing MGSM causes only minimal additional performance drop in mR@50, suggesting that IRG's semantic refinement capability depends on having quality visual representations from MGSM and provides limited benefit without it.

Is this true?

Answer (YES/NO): NO